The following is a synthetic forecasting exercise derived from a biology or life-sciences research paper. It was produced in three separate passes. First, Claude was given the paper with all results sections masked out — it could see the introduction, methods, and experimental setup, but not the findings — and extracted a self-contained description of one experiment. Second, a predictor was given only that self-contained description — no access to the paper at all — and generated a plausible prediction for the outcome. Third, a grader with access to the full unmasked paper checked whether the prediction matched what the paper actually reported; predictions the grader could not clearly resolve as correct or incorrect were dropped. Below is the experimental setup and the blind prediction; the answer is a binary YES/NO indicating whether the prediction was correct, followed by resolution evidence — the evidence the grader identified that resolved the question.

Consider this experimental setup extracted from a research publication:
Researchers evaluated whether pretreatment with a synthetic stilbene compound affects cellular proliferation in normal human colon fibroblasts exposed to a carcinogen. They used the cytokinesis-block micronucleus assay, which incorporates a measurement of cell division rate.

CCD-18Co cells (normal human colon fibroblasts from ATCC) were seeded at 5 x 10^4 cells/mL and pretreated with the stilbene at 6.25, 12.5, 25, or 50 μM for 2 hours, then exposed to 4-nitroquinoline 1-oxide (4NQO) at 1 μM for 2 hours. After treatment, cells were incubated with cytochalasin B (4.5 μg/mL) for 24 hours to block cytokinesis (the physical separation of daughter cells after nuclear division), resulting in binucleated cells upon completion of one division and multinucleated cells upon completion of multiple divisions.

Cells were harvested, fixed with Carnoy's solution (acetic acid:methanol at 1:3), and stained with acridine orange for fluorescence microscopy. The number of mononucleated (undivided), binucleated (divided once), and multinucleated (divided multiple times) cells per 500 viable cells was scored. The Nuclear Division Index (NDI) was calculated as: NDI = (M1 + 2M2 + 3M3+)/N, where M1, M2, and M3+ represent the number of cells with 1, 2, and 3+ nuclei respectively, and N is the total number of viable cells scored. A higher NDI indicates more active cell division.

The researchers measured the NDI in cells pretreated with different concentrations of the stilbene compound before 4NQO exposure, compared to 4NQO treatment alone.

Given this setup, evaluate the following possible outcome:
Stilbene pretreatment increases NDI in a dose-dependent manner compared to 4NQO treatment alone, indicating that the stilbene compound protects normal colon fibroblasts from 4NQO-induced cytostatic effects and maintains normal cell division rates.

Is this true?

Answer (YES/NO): NO